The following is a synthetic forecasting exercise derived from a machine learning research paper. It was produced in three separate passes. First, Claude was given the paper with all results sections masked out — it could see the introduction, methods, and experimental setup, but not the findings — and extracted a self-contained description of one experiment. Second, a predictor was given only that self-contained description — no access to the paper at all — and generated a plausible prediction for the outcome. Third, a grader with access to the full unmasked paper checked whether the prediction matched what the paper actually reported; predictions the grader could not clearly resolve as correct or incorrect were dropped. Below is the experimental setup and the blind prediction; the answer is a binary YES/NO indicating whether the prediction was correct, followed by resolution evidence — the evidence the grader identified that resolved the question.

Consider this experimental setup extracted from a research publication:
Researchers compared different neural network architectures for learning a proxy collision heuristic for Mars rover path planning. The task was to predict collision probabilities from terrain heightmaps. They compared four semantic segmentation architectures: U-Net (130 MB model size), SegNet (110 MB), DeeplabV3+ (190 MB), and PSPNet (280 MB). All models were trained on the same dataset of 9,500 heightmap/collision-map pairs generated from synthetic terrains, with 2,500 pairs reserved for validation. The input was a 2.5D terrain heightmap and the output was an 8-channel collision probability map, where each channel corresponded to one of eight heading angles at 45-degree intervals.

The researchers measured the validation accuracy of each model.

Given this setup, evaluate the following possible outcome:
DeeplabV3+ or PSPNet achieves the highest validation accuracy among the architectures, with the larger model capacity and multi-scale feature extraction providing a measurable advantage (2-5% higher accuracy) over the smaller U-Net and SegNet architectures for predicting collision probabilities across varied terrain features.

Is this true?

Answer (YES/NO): NO